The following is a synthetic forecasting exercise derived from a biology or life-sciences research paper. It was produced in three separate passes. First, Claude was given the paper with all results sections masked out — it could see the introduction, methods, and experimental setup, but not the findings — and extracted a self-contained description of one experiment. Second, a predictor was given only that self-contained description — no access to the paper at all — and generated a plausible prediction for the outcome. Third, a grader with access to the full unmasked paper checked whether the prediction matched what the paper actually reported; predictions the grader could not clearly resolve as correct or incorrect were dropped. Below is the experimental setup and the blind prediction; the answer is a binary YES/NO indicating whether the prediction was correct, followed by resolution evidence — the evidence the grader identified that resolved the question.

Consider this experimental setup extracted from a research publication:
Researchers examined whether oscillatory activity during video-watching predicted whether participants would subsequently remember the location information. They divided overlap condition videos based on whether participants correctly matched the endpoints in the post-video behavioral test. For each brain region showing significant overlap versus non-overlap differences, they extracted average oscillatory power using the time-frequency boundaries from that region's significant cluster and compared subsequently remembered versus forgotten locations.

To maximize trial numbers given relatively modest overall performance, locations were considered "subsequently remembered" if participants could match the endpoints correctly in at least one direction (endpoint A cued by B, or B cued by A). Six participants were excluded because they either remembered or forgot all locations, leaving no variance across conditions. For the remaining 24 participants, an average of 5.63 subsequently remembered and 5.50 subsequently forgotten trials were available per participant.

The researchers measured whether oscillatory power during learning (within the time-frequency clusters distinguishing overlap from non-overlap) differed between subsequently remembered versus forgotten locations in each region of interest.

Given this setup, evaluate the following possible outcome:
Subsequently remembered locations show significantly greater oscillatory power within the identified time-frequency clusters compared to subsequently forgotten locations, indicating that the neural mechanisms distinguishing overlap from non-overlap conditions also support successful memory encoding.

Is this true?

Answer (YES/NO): NO